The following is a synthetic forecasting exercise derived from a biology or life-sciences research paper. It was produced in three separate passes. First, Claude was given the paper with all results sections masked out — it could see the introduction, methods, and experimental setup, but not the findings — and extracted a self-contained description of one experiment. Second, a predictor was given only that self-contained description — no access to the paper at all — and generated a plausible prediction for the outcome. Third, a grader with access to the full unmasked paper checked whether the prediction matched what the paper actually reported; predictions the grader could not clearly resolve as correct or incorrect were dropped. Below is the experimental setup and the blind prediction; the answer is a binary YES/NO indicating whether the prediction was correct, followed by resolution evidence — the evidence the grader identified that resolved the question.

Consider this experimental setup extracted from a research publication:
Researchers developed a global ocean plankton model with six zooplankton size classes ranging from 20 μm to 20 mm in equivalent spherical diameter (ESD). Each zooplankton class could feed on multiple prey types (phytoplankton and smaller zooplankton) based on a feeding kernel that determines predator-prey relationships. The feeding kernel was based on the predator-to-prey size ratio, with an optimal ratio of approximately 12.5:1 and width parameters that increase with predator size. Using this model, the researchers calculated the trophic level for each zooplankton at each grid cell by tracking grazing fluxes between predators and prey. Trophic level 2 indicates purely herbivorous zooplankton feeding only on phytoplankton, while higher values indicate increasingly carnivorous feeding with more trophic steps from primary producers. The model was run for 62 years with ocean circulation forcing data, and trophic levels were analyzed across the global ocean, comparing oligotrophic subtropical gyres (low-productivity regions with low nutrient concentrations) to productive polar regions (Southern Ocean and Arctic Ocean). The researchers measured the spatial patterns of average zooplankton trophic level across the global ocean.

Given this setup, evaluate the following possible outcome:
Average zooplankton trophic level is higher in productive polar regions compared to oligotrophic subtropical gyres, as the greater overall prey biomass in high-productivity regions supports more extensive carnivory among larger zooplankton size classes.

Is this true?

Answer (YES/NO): NO